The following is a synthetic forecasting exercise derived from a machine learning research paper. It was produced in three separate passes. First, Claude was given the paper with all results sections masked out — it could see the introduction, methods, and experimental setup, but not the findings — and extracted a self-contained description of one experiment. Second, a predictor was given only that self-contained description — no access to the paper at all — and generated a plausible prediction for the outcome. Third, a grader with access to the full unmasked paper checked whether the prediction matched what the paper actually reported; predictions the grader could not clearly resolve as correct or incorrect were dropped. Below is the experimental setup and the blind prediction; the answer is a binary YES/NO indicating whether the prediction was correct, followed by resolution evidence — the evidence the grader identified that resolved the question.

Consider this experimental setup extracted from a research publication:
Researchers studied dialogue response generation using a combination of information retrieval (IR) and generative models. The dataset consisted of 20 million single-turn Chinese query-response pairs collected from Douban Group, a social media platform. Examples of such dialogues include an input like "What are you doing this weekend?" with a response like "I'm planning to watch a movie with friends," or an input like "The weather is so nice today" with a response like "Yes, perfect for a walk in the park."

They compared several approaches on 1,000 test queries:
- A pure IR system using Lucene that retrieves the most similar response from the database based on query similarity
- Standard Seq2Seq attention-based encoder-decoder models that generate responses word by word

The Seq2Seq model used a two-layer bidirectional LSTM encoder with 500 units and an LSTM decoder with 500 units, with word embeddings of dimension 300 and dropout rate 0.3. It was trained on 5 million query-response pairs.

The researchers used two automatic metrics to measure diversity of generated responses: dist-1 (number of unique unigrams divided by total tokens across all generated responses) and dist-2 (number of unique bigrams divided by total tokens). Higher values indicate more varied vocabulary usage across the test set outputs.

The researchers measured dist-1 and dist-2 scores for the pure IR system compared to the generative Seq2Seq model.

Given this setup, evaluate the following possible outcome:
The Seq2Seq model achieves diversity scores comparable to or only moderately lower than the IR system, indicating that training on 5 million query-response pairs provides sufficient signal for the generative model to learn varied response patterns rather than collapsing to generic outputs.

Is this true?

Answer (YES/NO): NO